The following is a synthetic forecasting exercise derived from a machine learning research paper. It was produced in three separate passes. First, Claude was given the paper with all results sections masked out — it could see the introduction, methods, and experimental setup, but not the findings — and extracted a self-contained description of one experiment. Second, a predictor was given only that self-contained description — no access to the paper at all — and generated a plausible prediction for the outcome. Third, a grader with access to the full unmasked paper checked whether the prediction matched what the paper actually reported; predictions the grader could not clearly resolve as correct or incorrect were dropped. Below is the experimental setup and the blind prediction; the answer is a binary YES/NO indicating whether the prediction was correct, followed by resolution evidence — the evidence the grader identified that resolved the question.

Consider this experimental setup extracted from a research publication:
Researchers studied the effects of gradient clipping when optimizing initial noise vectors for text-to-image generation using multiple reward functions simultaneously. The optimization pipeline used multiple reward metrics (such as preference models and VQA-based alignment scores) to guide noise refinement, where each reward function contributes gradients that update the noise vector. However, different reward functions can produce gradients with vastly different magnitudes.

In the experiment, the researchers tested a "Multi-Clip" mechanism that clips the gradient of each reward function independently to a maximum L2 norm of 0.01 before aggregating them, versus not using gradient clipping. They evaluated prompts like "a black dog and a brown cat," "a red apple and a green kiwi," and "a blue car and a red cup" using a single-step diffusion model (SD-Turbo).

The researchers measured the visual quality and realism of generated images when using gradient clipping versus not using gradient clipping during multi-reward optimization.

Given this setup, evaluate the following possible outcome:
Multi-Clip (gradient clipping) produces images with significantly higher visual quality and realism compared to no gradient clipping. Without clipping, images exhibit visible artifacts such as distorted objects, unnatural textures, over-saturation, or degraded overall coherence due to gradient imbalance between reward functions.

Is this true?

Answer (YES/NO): YES